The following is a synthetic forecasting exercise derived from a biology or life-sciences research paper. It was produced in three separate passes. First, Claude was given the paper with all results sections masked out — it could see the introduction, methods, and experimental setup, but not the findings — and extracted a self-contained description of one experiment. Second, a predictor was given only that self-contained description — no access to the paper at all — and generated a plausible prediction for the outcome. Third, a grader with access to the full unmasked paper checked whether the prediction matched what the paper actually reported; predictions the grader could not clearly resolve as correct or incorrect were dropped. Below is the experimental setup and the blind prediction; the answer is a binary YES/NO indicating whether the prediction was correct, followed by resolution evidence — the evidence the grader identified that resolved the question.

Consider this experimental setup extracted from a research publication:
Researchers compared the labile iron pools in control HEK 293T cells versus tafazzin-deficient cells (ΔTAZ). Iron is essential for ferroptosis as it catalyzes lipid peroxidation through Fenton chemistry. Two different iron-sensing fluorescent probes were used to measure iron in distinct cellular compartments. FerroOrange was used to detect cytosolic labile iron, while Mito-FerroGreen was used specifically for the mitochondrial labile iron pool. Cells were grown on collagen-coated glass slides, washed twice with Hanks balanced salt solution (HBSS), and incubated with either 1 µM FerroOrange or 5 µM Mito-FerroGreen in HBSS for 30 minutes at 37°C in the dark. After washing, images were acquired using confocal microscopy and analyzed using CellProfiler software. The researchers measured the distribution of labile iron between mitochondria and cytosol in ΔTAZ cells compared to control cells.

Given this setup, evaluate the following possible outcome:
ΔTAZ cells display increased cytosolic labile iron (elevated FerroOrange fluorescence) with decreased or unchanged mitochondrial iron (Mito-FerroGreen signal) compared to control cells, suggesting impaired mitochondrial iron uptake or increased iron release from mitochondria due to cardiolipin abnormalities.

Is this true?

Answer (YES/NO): NO